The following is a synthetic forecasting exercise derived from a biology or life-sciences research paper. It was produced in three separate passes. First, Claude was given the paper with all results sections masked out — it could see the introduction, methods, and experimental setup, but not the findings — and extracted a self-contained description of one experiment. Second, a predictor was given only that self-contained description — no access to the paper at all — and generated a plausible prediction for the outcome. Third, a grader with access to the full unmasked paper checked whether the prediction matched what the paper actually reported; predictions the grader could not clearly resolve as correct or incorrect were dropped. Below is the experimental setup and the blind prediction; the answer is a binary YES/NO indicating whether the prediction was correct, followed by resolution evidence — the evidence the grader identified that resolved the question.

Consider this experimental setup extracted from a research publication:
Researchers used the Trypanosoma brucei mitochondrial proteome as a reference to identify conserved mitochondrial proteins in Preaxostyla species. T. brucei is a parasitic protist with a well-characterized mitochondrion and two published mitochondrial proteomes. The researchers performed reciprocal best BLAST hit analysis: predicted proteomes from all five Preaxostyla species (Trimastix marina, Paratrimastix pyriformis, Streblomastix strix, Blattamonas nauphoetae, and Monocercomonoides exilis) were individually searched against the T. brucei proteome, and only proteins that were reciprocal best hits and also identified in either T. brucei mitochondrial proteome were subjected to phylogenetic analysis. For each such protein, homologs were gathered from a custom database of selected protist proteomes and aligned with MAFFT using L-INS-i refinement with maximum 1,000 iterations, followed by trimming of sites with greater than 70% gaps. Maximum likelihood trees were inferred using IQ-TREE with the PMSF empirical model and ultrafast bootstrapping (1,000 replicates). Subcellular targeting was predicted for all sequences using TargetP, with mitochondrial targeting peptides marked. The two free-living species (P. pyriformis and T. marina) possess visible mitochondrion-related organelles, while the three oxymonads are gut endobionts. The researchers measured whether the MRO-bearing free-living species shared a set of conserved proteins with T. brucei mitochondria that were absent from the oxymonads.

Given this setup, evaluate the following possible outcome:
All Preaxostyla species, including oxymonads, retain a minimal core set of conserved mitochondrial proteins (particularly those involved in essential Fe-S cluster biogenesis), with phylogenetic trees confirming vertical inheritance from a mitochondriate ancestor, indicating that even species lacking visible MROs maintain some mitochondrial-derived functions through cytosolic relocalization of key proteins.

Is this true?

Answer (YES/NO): NO